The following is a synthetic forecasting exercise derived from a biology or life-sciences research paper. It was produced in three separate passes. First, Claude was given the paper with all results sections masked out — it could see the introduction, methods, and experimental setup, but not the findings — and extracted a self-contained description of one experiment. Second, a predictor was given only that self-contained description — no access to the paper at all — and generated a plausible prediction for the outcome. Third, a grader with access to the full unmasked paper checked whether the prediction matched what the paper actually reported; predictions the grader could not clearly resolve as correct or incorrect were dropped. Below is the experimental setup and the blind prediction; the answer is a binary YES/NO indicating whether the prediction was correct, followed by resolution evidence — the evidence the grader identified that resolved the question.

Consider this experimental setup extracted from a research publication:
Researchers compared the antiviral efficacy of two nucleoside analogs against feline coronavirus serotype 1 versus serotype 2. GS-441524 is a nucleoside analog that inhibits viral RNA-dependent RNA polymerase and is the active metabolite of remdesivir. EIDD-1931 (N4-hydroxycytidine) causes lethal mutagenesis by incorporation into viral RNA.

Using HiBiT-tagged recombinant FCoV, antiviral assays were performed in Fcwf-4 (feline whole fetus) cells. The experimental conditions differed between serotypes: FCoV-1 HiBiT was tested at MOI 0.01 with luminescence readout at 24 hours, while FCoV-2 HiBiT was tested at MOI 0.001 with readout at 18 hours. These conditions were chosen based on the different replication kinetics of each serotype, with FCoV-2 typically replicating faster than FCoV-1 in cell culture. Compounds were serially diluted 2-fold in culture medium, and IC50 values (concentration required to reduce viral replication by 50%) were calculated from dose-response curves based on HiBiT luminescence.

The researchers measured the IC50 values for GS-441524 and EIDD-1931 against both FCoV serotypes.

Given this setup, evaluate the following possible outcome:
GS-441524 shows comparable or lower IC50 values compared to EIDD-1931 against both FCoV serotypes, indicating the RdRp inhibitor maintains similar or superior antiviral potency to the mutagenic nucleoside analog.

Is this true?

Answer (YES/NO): NO